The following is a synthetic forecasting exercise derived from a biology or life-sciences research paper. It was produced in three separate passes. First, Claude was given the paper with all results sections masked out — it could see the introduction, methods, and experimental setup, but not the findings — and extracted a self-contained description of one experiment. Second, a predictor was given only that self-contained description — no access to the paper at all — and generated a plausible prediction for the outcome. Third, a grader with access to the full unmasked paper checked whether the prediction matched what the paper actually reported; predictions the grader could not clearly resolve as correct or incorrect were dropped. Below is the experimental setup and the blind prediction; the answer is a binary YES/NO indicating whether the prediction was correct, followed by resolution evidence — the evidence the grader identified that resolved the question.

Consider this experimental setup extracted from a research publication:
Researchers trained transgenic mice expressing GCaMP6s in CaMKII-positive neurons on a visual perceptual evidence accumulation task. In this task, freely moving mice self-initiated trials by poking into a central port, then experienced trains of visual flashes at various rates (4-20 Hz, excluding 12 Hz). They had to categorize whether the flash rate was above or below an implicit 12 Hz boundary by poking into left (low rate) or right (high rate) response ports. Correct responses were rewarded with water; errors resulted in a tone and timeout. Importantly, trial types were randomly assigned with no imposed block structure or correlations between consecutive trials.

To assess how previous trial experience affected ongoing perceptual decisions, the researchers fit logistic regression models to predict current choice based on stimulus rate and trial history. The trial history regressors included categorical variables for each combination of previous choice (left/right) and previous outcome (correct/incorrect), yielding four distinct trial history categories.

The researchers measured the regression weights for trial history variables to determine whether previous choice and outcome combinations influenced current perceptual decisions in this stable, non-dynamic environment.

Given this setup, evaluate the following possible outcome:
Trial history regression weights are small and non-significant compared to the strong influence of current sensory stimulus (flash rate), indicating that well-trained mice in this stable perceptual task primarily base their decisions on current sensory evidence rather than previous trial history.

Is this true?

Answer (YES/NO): NO